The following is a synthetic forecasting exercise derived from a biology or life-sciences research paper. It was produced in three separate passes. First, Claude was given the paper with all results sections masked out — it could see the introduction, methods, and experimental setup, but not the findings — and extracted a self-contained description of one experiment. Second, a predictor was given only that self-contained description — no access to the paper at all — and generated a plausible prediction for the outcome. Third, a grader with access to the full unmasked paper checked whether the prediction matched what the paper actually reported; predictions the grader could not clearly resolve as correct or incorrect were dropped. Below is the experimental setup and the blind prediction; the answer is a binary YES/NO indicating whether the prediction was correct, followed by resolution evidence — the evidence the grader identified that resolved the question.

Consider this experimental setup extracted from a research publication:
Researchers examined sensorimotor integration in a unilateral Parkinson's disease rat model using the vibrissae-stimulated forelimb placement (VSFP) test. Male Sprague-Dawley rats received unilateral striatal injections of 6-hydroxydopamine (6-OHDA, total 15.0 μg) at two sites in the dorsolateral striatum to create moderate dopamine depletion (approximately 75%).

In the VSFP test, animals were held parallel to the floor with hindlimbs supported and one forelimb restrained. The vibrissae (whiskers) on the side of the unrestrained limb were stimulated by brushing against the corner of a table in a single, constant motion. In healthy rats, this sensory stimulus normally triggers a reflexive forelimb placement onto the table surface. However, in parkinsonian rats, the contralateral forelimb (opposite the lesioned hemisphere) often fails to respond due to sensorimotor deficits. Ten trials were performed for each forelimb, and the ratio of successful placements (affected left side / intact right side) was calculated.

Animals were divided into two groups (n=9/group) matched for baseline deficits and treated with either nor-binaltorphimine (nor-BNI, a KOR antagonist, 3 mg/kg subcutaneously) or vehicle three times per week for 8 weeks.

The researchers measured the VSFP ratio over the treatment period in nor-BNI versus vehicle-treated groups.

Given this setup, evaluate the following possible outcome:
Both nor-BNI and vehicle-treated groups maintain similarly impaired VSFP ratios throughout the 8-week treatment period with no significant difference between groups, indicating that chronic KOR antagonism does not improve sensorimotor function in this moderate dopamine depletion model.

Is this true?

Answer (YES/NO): YES